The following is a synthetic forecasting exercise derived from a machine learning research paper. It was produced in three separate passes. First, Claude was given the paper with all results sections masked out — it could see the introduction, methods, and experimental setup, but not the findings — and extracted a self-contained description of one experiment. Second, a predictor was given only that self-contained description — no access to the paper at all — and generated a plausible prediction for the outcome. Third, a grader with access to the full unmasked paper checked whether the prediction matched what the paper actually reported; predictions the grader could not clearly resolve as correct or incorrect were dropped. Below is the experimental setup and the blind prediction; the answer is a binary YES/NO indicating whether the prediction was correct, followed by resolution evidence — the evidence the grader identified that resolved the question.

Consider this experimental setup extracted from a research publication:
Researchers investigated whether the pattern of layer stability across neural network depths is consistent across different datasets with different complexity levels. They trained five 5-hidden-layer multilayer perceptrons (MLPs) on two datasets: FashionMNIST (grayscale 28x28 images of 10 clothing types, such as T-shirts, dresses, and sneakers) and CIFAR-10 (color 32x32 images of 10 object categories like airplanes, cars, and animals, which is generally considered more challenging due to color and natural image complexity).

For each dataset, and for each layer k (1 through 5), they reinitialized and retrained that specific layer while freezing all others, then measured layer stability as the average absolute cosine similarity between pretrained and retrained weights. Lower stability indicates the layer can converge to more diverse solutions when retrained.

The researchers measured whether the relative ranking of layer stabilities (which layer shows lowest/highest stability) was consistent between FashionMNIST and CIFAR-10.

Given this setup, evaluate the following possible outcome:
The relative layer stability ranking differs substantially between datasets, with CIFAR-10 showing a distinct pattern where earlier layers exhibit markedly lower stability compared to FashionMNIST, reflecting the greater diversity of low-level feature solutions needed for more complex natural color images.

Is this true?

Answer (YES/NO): NO